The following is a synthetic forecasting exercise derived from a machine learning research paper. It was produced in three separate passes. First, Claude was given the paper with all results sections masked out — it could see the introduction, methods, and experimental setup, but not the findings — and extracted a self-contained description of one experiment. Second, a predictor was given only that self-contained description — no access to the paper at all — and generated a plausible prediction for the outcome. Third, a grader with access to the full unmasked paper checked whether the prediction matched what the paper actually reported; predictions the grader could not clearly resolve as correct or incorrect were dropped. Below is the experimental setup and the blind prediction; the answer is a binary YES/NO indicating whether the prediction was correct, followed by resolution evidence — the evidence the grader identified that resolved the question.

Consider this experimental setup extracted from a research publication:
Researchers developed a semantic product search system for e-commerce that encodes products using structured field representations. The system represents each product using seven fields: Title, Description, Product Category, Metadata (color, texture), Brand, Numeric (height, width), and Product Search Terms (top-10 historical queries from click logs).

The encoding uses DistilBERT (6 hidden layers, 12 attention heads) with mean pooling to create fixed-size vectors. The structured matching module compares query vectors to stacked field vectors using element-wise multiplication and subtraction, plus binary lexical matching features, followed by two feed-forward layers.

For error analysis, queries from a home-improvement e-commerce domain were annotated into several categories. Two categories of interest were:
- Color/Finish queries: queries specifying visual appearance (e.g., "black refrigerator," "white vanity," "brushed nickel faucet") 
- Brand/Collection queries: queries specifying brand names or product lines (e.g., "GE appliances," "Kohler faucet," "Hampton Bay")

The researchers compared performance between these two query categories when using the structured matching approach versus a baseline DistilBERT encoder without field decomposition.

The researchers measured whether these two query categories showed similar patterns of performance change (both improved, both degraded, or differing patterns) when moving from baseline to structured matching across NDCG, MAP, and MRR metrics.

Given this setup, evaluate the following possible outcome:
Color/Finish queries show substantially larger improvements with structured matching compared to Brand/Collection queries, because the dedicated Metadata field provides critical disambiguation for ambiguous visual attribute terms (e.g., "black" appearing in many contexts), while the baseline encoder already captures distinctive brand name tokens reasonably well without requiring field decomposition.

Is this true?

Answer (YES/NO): NO